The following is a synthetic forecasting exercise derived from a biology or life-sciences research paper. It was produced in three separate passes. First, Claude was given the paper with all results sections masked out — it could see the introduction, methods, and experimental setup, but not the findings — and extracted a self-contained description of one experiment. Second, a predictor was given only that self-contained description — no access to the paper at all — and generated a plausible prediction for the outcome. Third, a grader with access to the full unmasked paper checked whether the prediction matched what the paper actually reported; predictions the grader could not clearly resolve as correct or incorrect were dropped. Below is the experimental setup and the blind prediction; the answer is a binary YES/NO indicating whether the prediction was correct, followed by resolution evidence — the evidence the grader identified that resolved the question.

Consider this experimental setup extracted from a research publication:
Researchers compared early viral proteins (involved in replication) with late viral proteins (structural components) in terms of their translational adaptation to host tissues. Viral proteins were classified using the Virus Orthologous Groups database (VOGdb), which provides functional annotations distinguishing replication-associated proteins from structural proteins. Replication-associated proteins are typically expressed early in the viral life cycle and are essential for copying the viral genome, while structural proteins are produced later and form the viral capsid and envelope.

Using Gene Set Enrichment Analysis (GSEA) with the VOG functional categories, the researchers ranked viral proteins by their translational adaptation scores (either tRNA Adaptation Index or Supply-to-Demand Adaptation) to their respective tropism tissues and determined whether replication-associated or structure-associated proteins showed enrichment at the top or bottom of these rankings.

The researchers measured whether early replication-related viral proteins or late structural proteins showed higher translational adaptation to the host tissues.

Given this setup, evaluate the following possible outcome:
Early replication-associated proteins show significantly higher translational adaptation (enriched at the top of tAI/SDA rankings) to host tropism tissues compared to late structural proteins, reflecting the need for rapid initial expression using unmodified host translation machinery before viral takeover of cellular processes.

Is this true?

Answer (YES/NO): YES